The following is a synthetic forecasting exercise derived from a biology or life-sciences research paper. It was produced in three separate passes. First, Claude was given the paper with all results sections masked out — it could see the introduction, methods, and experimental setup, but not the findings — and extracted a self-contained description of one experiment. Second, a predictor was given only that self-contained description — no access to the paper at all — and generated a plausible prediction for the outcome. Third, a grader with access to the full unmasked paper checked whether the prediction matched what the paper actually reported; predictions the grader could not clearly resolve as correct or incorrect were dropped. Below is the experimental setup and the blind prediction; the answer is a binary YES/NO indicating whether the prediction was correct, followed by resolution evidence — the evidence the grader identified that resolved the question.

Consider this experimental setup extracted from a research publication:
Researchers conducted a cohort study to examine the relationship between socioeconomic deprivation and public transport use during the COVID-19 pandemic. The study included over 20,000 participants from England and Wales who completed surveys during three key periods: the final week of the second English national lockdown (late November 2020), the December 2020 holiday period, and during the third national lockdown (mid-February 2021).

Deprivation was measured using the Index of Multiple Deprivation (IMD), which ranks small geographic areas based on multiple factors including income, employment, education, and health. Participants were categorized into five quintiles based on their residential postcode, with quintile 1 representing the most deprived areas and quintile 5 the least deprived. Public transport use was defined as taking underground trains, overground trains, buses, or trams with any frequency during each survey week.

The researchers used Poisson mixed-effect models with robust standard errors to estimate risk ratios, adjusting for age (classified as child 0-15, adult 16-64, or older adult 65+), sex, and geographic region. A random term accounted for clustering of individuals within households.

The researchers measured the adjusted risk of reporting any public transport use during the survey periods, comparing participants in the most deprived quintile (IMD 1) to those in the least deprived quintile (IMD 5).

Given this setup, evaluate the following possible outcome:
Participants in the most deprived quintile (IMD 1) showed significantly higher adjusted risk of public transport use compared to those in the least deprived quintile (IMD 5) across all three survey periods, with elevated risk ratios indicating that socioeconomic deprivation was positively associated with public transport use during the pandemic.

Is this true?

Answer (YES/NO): YES